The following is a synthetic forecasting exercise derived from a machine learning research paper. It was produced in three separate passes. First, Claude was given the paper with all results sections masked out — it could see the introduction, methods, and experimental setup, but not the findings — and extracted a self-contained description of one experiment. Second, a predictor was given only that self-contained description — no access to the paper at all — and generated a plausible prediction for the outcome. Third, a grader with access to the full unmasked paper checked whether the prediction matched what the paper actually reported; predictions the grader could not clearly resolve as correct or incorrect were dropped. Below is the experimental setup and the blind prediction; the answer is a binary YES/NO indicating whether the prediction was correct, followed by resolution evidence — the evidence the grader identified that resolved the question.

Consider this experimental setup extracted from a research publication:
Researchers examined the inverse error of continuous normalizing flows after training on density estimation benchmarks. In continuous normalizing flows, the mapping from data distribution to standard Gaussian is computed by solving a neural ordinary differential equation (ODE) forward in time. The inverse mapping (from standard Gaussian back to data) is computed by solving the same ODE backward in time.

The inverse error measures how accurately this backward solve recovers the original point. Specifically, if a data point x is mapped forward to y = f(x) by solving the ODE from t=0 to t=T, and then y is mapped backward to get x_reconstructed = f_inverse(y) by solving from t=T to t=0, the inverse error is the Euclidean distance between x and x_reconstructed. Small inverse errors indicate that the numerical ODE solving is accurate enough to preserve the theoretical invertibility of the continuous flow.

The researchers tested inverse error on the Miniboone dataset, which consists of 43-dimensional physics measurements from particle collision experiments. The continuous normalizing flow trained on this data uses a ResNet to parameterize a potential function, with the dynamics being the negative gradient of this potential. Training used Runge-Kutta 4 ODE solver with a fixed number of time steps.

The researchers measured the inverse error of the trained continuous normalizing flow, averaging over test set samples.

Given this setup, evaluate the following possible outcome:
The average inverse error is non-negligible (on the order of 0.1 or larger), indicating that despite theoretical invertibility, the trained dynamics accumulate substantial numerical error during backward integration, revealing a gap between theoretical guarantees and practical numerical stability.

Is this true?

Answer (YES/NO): NO